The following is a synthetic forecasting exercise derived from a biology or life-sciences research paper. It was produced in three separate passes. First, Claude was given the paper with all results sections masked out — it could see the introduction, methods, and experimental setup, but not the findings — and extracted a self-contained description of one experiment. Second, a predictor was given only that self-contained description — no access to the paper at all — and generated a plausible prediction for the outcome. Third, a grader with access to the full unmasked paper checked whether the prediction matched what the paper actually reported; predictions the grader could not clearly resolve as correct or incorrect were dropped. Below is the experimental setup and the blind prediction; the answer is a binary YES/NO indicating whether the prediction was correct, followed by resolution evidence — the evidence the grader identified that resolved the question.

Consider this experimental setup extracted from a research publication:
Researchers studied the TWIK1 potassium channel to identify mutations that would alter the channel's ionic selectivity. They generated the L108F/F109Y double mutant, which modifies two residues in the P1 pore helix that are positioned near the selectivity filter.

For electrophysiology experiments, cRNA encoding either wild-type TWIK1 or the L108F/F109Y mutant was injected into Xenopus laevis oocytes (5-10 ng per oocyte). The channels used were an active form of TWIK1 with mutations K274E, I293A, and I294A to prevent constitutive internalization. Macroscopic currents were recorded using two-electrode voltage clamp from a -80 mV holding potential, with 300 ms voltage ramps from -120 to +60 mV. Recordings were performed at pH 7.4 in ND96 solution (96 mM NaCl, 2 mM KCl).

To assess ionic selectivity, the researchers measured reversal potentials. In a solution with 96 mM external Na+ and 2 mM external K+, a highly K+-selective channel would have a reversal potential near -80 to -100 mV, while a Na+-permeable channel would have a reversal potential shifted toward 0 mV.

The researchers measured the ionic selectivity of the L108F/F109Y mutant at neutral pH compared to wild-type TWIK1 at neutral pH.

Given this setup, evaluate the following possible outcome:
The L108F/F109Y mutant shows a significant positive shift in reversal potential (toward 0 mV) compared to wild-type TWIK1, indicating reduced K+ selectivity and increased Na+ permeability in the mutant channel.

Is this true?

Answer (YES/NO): YES